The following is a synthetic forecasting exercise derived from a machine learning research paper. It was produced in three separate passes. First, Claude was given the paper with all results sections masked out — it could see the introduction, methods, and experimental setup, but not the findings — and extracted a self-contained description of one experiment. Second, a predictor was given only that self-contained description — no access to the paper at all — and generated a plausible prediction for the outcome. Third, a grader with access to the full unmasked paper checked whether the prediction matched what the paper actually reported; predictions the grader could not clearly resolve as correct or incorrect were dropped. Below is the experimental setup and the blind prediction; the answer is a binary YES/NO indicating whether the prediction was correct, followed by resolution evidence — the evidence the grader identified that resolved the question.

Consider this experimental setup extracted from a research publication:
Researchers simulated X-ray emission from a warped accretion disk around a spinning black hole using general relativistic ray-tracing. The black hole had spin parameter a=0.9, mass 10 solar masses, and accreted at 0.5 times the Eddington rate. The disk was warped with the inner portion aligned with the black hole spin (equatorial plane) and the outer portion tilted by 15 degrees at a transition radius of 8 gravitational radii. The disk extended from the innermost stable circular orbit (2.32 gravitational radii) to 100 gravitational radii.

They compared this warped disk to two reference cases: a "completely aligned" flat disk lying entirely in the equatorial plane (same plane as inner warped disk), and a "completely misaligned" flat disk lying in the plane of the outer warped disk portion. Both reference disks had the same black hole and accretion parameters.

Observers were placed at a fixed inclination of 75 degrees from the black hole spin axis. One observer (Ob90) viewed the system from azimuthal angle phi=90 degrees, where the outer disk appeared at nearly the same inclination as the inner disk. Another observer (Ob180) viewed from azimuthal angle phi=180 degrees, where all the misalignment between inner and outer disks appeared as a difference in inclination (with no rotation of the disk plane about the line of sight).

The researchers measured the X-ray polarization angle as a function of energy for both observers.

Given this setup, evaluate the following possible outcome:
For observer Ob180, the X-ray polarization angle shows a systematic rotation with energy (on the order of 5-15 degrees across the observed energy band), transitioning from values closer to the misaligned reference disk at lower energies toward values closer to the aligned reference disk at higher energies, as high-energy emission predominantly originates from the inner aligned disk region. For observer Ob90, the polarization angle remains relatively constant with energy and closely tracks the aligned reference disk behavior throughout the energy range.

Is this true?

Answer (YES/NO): NO